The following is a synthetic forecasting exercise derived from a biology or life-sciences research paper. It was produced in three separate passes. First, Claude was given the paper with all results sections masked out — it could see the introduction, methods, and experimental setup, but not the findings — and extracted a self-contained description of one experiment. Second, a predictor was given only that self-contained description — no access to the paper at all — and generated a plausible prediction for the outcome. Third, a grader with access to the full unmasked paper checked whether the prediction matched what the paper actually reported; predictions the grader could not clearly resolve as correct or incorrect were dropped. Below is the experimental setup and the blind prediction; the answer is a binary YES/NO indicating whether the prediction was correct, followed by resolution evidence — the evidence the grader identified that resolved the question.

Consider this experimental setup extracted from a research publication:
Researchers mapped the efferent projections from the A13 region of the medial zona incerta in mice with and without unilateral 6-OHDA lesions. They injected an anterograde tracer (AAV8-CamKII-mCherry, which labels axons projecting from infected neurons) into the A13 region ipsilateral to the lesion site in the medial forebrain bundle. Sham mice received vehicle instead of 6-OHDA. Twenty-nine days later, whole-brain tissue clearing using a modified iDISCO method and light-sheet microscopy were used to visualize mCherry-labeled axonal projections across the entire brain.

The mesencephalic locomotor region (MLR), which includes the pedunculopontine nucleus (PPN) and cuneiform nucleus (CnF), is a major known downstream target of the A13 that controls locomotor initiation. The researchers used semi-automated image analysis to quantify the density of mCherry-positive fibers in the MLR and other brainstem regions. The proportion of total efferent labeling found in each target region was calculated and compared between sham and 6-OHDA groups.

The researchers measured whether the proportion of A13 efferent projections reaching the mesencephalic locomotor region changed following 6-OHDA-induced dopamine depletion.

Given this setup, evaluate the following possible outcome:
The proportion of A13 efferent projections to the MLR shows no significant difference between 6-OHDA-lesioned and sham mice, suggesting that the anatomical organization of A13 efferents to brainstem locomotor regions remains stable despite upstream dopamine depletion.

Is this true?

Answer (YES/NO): NO